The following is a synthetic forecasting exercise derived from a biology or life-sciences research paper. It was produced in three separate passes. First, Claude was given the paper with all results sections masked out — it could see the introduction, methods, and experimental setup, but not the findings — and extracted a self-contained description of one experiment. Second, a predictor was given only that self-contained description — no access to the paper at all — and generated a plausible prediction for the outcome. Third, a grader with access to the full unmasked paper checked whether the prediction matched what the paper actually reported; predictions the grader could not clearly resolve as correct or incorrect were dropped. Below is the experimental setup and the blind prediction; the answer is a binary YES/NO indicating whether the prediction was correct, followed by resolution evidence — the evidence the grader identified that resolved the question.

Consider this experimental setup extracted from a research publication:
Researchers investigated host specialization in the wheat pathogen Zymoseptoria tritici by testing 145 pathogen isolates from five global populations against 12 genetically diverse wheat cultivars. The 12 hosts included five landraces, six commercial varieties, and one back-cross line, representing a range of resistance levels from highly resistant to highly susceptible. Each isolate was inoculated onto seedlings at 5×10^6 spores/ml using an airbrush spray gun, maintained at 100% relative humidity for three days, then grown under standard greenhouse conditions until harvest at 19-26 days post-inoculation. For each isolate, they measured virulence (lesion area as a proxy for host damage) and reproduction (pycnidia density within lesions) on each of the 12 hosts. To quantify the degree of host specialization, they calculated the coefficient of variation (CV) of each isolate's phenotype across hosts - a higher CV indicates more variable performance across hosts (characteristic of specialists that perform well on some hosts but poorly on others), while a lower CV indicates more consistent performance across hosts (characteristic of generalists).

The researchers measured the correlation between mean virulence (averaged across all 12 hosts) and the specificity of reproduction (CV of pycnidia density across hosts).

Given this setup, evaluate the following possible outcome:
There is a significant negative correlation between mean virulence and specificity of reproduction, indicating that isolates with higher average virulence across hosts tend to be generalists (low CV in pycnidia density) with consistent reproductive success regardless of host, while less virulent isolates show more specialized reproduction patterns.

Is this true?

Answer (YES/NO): YES